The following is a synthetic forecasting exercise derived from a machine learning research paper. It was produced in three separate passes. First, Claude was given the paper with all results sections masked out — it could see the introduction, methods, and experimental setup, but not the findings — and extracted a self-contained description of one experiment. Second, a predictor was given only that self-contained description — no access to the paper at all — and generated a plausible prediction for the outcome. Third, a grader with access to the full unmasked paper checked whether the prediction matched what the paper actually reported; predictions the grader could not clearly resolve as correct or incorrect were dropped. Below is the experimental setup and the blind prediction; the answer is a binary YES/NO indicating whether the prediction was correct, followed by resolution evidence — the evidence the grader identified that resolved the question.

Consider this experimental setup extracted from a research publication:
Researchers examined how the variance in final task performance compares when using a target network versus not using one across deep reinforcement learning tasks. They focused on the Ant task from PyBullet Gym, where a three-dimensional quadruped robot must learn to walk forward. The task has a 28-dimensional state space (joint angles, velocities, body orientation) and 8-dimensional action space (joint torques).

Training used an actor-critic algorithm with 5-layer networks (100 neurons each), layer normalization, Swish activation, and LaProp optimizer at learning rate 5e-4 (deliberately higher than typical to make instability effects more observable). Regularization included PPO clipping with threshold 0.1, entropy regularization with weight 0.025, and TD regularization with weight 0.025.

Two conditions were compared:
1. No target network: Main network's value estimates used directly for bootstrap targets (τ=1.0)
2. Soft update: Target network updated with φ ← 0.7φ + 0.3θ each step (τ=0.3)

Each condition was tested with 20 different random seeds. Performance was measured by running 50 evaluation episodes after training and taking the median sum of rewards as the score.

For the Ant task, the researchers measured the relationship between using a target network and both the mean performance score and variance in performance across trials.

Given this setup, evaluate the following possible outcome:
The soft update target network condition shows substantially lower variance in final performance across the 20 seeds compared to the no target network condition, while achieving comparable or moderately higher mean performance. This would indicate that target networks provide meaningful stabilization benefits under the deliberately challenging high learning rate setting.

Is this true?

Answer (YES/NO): NO